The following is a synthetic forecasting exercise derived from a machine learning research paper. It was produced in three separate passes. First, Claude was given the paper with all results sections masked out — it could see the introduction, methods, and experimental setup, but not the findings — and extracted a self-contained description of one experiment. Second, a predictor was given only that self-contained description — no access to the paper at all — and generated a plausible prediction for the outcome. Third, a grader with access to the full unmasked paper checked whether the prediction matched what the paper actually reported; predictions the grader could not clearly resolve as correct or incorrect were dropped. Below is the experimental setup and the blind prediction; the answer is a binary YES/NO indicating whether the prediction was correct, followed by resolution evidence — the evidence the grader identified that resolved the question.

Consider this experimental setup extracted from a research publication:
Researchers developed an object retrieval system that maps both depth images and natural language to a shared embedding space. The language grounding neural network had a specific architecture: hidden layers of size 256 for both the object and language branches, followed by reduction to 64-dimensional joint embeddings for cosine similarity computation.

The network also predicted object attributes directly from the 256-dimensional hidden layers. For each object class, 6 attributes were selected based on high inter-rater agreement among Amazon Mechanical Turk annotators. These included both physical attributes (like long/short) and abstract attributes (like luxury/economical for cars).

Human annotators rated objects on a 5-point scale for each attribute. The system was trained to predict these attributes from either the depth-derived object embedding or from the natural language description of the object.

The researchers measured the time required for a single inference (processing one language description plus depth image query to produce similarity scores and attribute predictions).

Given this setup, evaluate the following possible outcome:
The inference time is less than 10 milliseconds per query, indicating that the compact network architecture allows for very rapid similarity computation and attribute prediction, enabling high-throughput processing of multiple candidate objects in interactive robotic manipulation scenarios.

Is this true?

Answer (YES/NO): NO